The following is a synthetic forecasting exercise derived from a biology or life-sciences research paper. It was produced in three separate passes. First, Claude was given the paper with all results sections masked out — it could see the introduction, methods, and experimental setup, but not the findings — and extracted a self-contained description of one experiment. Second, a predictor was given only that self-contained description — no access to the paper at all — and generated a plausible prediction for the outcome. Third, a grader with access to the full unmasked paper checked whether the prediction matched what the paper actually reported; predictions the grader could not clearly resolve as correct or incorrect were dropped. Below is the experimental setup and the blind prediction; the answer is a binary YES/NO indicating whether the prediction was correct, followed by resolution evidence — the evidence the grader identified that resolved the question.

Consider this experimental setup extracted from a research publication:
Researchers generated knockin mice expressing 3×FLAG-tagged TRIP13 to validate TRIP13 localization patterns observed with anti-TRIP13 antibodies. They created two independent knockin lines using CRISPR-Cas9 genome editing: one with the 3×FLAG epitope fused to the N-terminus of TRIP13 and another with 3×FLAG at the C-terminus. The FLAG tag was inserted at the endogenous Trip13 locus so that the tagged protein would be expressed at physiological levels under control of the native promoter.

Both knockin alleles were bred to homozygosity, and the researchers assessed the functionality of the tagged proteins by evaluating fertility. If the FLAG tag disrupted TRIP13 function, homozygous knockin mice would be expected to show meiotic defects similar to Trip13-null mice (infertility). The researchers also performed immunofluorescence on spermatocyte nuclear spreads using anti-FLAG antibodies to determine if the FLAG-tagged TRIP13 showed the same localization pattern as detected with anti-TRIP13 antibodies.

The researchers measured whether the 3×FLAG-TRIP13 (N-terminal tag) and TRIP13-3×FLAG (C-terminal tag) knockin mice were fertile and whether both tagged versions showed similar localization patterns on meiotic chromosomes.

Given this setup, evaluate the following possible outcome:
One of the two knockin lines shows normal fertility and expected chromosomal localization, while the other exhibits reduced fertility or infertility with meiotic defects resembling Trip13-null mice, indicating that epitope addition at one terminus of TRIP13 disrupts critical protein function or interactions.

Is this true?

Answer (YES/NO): NO